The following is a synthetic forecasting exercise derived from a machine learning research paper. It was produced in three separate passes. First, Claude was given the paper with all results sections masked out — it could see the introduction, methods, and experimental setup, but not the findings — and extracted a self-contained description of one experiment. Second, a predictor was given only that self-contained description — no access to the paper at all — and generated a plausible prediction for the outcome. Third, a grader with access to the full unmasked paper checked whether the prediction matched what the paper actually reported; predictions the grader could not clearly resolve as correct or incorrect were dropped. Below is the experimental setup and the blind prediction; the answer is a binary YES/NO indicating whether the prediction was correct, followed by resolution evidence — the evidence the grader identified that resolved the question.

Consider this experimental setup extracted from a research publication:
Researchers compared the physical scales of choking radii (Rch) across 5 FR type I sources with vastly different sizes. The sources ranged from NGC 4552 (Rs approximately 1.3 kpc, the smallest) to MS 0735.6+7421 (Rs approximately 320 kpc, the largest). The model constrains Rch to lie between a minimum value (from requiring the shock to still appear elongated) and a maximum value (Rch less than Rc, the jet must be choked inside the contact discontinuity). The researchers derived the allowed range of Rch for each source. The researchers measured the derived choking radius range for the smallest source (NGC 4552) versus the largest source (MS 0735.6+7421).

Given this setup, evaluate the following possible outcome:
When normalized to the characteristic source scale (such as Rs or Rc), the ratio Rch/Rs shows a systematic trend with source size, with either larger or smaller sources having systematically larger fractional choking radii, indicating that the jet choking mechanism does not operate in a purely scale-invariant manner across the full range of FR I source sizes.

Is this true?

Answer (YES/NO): NO